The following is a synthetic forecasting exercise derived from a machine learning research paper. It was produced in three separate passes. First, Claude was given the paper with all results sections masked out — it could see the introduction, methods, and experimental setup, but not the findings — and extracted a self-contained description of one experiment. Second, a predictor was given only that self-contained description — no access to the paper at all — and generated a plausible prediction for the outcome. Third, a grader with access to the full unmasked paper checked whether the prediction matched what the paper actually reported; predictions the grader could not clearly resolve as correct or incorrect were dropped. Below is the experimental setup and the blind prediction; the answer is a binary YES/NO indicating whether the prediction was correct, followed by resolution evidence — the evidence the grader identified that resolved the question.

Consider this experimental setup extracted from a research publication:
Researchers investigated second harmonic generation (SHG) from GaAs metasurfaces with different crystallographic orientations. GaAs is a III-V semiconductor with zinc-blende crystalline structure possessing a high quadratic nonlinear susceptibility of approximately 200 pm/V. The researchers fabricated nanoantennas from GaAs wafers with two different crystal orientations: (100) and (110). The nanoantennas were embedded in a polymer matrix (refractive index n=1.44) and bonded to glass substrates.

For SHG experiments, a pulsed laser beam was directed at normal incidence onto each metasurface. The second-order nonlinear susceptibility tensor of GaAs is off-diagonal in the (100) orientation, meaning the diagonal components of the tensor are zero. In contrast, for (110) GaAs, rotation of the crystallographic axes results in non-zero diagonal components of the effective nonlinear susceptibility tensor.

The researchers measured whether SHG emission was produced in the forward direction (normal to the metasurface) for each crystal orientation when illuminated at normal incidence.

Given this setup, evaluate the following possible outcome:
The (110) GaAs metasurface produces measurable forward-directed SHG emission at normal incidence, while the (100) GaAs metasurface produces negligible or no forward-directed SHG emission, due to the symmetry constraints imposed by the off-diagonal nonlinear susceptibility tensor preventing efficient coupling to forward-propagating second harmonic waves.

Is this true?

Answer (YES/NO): YES